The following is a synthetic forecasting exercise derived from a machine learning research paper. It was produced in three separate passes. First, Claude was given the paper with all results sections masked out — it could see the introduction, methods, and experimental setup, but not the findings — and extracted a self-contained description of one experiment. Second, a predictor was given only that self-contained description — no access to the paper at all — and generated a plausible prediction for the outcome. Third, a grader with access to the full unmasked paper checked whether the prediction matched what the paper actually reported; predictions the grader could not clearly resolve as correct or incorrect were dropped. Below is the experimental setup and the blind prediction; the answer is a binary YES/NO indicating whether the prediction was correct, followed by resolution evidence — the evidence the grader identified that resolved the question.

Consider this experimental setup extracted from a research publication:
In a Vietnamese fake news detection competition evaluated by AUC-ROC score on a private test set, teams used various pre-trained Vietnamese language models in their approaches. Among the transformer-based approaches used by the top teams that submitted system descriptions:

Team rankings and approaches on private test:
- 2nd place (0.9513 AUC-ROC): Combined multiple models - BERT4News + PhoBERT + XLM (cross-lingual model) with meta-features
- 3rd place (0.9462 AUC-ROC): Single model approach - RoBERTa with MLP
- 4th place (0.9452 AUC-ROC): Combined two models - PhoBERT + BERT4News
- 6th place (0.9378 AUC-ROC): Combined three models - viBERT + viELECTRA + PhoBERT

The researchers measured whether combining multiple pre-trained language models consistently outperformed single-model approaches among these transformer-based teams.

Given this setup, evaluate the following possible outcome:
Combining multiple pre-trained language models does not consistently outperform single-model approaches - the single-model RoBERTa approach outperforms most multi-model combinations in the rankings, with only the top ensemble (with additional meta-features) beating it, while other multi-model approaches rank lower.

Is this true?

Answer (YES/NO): YES